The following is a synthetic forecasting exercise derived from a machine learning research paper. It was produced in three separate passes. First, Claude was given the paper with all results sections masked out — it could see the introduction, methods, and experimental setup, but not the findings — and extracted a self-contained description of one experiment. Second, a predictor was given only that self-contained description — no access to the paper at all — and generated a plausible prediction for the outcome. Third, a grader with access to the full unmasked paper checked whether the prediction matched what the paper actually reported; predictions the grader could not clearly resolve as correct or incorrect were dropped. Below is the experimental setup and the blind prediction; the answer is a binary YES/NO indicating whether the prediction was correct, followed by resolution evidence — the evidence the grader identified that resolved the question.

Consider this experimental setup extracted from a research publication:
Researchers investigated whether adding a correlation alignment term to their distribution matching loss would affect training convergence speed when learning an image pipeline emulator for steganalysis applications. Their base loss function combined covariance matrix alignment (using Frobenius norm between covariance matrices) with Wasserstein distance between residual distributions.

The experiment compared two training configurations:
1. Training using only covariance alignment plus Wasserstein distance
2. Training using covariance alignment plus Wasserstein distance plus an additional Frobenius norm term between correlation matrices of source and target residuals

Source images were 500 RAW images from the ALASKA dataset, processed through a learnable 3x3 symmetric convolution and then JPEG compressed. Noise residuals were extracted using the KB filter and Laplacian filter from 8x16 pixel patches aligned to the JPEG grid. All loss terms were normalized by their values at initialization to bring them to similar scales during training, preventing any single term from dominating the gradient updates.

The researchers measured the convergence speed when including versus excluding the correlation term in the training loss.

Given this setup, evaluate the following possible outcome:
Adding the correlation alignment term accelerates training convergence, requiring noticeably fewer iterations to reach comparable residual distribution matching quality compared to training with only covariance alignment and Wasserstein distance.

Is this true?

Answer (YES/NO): YES